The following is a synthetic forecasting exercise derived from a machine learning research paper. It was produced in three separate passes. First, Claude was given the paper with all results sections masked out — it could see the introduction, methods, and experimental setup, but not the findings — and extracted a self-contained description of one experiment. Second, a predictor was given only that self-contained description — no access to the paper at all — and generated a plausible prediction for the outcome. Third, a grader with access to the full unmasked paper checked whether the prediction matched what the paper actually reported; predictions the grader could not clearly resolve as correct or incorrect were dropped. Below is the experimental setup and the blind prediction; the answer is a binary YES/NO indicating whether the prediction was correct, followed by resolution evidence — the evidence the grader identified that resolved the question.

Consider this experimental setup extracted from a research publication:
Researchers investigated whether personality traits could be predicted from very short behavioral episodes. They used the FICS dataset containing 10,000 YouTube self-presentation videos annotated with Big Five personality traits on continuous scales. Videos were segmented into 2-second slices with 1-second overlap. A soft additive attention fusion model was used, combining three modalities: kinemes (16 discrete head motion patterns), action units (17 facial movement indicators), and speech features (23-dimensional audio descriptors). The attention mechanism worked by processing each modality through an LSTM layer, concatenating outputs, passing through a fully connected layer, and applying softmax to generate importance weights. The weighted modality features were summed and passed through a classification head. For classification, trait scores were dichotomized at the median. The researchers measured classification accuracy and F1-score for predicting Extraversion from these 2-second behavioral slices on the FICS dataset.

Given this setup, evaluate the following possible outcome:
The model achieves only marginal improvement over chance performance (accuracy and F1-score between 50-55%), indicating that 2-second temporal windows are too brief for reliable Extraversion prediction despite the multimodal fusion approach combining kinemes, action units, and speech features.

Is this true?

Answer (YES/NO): NO